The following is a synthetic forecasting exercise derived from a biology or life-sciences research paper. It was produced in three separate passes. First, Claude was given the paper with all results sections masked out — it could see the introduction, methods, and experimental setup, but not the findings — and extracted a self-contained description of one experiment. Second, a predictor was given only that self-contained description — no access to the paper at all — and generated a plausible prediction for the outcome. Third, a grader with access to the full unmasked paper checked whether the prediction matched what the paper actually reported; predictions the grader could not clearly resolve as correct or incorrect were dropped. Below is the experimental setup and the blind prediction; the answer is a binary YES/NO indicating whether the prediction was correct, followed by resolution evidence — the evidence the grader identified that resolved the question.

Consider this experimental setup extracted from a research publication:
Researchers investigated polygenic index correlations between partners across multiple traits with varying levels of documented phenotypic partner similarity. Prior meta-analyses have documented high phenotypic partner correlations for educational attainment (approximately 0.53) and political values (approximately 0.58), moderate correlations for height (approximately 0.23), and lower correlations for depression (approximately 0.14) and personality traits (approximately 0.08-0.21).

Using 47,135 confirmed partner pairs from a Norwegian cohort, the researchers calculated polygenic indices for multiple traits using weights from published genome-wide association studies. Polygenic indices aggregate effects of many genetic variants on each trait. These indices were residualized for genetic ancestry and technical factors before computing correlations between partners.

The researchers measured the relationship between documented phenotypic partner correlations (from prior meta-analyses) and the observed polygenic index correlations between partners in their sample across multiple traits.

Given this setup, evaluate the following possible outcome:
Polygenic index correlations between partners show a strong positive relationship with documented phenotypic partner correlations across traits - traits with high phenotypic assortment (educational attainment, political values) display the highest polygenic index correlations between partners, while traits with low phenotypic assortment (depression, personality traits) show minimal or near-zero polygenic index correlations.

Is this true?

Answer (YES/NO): NO